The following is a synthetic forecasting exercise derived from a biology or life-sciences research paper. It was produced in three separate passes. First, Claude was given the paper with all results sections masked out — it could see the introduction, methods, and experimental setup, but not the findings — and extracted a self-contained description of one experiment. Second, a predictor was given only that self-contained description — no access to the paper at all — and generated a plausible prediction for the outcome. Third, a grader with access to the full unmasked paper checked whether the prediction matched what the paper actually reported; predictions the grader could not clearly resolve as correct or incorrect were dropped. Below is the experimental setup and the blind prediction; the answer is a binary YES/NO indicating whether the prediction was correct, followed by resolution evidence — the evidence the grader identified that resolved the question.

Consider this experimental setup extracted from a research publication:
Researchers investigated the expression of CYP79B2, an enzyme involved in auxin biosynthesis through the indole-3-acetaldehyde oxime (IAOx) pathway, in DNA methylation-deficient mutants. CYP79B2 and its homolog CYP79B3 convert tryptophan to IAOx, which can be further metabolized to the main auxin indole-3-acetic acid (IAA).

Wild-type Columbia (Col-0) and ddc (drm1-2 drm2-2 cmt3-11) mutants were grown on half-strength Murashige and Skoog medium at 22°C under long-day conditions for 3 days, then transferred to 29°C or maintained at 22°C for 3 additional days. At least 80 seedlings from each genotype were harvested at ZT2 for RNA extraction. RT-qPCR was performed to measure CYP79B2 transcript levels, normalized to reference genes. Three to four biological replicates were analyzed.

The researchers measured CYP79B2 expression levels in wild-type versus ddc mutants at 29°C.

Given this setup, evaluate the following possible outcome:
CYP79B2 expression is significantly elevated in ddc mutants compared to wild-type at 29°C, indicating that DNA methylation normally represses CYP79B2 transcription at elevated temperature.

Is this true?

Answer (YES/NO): NO